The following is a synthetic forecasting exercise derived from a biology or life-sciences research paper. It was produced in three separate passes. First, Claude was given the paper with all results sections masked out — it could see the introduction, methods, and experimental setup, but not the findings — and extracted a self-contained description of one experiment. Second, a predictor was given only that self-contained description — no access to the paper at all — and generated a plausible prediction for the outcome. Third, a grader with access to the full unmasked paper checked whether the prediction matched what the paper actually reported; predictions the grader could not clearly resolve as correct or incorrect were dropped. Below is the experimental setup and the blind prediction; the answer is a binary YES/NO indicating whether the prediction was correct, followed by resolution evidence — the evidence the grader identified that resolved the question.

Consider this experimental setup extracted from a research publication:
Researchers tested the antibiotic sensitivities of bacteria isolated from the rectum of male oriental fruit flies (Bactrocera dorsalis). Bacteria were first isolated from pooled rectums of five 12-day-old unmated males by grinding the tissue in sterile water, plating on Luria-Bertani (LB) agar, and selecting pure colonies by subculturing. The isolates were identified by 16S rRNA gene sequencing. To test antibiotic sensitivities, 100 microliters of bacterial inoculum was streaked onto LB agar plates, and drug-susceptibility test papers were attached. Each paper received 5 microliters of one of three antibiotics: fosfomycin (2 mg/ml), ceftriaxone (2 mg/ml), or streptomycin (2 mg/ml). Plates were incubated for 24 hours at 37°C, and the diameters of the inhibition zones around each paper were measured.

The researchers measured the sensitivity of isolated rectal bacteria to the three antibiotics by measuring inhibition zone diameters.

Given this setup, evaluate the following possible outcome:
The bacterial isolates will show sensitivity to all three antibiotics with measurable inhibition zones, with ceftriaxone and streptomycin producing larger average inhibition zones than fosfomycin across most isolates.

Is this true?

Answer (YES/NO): NO